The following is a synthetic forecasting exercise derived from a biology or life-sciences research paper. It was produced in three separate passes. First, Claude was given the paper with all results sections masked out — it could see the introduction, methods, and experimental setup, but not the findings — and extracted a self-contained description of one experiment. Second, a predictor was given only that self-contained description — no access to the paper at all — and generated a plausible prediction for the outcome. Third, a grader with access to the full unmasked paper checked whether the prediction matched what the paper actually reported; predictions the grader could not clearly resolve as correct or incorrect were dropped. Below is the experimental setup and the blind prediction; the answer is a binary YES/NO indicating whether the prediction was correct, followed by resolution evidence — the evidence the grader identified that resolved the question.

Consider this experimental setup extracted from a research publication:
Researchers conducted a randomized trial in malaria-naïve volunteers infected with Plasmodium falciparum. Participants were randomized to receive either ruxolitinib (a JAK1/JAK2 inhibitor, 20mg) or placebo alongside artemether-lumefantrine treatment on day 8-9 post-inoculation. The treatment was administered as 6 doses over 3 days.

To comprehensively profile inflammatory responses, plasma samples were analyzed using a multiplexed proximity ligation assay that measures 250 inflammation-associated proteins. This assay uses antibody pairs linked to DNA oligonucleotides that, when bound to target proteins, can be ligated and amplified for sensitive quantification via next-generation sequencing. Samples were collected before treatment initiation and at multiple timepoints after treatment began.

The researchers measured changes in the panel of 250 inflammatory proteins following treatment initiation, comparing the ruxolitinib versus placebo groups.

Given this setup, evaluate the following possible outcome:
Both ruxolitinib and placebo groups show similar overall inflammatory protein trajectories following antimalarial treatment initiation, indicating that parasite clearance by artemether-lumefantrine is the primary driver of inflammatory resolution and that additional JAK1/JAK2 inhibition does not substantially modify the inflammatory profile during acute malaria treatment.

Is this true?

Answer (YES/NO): NO